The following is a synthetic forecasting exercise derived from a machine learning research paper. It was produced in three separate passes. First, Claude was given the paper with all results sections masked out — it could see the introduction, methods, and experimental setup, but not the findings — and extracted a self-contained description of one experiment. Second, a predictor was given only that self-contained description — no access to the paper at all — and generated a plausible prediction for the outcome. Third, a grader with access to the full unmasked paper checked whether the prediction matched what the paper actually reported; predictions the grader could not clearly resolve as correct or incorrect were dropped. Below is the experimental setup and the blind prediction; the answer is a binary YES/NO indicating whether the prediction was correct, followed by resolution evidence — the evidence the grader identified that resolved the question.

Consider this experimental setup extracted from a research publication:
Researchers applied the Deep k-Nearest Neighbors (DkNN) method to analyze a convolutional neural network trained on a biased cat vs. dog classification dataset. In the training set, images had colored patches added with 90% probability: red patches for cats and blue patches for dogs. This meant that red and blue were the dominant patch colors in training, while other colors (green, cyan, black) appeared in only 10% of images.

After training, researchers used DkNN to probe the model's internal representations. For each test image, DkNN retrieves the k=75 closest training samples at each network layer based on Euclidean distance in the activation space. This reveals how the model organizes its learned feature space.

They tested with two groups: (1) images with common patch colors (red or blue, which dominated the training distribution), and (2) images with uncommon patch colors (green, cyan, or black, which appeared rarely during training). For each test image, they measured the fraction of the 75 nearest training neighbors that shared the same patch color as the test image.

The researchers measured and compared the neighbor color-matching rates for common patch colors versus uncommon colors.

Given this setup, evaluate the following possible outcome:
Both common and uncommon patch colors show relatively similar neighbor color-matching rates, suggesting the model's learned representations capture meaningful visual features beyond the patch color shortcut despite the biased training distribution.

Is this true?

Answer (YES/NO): NO